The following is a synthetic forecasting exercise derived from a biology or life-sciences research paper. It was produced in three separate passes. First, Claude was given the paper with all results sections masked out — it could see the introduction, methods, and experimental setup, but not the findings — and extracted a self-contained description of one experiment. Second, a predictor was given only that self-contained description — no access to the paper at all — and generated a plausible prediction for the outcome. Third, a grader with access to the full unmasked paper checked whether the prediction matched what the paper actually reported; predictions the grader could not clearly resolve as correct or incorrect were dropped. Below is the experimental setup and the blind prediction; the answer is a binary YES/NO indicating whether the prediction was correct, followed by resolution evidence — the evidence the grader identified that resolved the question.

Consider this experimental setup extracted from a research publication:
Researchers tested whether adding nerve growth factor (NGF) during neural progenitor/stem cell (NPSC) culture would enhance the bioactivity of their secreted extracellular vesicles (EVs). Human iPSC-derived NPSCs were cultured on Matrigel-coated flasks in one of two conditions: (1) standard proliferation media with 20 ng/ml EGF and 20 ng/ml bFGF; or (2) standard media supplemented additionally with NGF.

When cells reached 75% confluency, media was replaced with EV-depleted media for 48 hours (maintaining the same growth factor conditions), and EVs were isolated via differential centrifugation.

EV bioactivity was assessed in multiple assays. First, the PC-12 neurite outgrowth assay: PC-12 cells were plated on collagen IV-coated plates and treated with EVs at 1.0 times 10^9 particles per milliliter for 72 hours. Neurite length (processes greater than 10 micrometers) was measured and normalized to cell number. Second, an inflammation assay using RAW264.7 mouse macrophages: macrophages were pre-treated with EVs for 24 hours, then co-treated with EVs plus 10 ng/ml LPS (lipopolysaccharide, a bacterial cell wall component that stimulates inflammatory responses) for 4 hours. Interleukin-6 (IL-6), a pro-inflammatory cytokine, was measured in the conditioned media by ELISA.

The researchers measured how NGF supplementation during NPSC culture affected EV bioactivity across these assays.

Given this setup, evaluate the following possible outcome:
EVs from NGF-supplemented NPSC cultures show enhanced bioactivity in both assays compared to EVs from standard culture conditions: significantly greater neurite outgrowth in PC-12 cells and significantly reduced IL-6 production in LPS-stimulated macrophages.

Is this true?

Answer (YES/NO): NO